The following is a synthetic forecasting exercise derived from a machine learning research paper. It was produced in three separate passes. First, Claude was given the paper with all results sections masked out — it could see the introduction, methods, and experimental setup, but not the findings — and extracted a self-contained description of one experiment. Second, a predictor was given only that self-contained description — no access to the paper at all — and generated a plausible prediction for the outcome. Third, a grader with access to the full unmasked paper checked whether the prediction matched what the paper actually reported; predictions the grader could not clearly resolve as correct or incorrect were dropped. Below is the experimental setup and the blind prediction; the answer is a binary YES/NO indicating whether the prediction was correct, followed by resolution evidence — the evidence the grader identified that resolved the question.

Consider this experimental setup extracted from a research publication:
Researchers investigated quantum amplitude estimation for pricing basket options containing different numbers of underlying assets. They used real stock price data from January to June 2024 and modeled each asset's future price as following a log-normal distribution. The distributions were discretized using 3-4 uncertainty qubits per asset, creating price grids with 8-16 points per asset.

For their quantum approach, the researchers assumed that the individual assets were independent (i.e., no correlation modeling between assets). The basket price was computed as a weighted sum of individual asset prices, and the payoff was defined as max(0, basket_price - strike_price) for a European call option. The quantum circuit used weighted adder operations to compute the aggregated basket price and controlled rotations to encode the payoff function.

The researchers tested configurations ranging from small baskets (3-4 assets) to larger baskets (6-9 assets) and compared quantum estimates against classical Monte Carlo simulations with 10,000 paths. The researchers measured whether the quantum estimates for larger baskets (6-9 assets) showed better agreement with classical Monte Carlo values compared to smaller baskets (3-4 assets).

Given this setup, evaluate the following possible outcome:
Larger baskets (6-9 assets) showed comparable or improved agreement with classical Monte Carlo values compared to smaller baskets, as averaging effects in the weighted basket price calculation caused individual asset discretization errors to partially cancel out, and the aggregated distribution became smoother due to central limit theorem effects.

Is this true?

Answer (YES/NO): NO